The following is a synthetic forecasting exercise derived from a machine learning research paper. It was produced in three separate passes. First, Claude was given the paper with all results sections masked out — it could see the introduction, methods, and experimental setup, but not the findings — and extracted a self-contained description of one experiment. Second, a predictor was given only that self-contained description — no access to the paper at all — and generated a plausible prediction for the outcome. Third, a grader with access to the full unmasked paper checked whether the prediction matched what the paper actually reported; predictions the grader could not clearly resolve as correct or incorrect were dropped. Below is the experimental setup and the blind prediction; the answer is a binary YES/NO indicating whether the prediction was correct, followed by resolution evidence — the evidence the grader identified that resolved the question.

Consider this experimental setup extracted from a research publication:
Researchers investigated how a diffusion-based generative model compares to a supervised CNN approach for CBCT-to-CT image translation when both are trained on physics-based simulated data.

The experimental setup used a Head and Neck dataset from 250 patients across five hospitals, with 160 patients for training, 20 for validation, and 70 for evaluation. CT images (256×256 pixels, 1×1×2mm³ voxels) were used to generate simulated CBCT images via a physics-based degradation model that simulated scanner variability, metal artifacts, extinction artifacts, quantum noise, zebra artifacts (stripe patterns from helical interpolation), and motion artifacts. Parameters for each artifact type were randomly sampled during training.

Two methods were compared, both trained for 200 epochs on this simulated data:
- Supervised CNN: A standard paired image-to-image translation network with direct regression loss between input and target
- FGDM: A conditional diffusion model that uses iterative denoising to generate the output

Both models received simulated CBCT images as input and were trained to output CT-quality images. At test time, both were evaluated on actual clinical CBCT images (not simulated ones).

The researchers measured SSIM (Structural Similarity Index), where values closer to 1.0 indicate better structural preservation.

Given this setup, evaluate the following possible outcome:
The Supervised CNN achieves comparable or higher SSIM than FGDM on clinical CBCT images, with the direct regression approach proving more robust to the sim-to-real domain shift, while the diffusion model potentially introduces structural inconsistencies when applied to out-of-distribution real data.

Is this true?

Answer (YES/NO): NO